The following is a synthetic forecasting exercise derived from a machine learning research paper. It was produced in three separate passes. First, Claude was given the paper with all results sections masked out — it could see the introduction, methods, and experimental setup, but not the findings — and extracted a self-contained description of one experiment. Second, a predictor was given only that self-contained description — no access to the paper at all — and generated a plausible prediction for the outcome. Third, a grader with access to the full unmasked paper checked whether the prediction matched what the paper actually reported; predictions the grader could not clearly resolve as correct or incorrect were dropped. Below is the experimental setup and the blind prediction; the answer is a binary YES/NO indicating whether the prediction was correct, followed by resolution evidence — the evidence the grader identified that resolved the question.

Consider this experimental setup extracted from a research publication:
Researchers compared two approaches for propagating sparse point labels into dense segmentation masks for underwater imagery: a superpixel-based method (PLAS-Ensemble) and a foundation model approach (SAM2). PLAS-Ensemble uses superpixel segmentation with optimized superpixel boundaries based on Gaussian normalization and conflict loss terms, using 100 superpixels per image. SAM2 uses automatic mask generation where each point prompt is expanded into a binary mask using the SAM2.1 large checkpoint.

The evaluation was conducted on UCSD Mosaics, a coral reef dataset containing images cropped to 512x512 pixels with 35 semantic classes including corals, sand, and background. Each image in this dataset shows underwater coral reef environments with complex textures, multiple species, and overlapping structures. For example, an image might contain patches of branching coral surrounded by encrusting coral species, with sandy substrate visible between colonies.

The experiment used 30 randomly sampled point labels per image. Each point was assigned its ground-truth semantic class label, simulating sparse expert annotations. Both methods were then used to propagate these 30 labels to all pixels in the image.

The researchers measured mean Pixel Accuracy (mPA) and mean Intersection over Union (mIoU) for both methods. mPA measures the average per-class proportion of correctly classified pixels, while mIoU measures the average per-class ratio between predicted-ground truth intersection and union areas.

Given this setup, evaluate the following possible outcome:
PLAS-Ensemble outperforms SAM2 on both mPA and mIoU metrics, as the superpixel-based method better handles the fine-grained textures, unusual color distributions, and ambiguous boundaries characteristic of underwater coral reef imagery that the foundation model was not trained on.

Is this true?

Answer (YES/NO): NO